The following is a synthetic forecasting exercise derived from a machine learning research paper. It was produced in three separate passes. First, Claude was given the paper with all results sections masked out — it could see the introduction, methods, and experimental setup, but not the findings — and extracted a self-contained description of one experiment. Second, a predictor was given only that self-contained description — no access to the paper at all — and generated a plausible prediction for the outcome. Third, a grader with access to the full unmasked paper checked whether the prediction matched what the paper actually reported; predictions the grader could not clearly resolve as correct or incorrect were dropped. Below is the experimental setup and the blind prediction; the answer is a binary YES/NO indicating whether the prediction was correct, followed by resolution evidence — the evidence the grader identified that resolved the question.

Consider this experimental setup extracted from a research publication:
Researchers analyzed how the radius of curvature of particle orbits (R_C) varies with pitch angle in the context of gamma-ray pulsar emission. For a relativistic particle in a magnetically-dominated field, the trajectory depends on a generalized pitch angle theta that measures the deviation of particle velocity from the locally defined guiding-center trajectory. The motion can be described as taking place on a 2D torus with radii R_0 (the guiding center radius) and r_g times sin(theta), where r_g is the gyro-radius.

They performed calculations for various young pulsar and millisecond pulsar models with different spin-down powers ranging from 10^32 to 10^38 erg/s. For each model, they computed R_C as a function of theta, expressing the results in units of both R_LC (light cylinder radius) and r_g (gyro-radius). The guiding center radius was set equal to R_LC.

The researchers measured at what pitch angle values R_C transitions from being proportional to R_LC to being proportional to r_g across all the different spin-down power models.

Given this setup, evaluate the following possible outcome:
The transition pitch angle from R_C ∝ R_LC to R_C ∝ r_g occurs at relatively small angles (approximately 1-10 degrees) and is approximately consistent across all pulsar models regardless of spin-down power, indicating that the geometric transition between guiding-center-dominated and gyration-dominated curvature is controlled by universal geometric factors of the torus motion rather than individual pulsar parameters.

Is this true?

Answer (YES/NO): NO